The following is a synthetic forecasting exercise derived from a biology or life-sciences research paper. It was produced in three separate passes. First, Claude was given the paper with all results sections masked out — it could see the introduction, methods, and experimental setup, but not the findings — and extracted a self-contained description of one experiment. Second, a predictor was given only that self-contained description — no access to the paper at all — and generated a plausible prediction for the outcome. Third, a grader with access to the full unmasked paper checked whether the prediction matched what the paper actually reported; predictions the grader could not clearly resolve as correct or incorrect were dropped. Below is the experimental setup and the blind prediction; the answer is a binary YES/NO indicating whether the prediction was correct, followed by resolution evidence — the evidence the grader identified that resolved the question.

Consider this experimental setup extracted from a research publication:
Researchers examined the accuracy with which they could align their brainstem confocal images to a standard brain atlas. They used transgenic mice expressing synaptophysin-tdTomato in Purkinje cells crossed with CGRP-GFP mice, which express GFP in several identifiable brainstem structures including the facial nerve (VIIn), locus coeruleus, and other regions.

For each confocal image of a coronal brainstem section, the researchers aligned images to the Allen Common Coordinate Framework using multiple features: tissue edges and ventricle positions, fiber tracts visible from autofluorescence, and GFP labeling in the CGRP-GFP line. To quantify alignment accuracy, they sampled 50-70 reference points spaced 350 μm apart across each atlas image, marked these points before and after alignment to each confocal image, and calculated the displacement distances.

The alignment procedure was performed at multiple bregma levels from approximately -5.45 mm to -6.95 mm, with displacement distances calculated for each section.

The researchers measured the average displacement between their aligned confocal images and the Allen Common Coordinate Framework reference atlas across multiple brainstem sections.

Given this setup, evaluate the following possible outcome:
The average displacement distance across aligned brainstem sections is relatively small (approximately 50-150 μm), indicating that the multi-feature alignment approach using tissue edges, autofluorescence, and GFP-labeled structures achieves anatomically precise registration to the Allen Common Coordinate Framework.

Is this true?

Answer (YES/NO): YES